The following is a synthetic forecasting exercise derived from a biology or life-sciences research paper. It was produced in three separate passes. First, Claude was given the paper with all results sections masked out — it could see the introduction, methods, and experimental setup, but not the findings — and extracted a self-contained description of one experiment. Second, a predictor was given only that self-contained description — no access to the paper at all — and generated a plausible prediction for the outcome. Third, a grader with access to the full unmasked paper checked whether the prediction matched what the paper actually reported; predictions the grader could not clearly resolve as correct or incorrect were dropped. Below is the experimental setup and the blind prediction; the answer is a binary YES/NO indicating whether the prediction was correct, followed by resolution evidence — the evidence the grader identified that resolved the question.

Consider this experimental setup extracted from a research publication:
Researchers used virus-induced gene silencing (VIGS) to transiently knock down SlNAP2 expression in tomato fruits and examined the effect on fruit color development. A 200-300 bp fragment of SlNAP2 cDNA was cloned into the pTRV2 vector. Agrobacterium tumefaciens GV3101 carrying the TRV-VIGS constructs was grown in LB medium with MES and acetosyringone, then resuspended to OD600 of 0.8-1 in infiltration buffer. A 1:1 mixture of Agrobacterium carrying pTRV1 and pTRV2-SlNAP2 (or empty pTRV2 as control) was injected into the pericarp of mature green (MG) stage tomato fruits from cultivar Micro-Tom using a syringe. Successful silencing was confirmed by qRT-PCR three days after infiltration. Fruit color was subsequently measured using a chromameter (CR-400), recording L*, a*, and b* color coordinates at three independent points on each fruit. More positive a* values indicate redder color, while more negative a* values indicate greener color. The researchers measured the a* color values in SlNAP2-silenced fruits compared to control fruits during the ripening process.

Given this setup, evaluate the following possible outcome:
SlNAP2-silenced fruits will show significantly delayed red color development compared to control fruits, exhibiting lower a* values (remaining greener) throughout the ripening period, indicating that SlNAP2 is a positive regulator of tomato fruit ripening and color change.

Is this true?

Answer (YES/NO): YES